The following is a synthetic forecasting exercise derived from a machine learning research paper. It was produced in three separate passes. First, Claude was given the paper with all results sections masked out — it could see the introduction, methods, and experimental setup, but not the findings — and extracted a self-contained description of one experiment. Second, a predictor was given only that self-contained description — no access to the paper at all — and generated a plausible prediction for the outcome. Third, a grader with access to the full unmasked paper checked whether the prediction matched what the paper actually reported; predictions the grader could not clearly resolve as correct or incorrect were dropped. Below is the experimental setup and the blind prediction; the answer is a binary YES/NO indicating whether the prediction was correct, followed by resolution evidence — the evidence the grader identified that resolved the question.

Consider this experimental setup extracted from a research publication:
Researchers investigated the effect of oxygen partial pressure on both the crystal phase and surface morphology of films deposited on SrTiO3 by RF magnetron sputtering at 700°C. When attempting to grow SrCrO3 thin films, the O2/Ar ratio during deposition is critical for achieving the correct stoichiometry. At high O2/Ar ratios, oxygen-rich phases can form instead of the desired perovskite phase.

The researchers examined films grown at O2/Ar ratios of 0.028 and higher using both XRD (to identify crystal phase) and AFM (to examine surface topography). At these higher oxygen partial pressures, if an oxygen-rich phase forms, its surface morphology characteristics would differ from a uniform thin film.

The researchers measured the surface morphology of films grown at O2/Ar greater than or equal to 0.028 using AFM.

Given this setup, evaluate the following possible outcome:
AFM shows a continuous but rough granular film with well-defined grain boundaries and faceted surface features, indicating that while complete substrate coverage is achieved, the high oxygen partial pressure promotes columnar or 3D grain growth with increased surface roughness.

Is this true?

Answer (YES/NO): NO